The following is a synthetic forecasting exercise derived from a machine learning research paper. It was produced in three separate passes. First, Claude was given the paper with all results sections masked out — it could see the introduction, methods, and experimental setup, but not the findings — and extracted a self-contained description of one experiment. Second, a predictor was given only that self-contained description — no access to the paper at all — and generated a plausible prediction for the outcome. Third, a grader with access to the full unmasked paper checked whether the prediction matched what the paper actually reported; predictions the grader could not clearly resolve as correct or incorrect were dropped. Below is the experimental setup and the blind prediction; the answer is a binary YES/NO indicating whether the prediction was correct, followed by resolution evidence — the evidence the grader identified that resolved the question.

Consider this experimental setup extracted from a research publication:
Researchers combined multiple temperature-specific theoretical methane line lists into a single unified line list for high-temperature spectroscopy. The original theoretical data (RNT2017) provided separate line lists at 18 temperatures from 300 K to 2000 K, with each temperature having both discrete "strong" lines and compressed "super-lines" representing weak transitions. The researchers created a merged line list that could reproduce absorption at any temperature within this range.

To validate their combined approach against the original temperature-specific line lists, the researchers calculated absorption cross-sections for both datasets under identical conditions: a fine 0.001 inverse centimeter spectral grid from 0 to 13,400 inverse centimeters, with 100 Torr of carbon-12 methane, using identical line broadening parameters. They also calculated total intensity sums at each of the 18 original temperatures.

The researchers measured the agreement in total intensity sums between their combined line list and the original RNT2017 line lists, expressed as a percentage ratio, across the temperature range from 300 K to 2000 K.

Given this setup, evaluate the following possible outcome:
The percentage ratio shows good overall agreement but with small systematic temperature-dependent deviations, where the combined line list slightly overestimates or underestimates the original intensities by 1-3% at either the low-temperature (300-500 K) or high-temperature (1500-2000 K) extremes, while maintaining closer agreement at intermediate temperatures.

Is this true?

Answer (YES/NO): NO